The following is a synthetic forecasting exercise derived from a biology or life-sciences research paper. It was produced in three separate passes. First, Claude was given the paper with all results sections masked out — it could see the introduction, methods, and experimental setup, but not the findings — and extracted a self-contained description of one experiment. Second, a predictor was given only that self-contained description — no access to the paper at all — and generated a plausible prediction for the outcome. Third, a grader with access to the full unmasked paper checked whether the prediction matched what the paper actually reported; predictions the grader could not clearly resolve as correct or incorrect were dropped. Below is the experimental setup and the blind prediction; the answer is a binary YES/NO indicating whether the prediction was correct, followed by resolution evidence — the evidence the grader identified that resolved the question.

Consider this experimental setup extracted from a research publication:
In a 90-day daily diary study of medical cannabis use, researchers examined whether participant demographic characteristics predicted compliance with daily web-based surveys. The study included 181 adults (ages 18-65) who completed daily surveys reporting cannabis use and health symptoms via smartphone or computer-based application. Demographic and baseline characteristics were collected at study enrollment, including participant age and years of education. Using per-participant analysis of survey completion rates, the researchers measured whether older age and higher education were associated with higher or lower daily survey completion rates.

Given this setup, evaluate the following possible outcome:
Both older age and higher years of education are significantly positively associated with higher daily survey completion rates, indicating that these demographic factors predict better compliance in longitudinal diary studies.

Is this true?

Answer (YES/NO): YES